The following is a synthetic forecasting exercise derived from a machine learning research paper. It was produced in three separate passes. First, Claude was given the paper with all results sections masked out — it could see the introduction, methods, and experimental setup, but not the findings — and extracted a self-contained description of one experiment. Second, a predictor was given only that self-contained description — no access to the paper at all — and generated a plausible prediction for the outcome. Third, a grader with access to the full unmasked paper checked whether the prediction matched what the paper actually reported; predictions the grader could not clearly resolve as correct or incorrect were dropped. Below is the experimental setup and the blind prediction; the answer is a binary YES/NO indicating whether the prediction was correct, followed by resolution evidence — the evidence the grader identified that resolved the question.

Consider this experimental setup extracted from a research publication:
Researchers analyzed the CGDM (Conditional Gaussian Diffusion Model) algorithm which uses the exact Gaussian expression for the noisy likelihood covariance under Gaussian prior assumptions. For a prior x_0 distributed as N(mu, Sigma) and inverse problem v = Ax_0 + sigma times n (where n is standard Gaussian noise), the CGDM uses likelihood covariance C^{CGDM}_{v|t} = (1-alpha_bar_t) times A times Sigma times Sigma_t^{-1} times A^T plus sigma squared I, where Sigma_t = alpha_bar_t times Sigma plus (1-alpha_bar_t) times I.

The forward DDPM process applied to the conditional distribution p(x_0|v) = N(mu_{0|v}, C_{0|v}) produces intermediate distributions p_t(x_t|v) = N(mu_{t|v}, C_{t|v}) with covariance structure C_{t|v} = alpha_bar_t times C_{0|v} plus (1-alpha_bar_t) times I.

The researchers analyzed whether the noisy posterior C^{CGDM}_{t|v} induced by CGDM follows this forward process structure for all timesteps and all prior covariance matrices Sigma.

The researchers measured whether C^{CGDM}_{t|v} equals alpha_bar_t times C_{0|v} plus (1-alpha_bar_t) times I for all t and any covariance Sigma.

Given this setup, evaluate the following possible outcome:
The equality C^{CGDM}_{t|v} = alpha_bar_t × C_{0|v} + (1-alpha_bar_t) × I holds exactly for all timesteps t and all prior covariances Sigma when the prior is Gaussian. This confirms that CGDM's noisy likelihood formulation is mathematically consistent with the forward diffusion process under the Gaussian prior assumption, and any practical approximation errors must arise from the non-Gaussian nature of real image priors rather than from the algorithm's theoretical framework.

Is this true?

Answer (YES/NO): YES